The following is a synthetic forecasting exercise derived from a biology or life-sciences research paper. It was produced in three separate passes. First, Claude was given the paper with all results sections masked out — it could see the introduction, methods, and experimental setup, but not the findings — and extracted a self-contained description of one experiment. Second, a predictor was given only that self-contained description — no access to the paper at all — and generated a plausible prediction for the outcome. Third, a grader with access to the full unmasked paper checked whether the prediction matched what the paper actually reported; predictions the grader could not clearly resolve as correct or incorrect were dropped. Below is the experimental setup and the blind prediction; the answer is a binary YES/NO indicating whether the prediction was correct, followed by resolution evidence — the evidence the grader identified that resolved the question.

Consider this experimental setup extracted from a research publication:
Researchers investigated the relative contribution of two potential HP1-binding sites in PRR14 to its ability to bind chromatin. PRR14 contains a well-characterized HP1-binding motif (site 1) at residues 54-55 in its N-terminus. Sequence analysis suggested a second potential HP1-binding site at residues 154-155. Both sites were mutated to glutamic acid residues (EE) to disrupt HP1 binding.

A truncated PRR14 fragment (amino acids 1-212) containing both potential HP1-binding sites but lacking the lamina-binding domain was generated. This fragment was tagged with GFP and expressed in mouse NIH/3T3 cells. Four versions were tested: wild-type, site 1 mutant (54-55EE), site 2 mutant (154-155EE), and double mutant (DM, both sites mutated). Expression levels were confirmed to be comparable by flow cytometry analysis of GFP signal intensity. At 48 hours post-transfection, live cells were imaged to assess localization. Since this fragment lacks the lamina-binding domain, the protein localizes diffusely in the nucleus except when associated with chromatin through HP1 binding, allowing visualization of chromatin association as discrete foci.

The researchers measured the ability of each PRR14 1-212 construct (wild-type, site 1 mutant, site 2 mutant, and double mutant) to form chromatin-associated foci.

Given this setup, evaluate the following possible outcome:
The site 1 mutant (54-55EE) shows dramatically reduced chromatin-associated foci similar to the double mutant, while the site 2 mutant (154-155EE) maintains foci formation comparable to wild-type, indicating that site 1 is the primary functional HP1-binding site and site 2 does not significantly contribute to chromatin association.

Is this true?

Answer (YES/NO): NO